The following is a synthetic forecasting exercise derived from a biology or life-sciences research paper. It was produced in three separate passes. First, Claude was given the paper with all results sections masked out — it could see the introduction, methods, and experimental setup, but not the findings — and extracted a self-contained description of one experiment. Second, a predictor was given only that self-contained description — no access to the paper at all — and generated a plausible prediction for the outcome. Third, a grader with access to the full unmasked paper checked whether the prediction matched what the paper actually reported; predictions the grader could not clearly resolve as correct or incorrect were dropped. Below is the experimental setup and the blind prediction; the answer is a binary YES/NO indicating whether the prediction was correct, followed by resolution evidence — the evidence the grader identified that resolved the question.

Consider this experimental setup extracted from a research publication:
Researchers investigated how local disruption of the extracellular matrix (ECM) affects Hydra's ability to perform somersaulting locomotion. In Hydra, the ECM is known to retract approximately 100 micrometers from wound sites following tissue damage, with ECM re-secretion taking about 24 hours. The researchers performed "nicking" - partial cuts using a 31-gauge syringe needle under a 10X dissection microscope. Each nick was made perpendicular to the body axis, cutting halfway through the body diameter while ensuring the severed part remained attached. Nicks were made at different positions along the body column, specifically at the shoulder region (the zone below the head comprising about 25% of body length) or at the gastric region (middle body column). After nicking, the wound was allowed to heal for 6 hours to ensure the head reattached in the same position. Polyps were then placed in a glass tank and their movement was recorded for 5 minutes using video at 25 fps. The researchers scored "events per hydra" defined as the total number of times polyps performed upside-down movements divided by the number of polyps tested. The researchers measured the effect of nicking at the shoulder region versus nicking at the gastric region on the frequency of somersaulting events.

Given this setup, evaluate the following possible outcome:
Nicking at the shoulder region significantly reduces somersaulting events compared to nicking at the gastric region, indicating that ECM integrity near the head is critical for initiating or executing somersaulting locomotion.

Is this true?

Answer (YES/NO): YES